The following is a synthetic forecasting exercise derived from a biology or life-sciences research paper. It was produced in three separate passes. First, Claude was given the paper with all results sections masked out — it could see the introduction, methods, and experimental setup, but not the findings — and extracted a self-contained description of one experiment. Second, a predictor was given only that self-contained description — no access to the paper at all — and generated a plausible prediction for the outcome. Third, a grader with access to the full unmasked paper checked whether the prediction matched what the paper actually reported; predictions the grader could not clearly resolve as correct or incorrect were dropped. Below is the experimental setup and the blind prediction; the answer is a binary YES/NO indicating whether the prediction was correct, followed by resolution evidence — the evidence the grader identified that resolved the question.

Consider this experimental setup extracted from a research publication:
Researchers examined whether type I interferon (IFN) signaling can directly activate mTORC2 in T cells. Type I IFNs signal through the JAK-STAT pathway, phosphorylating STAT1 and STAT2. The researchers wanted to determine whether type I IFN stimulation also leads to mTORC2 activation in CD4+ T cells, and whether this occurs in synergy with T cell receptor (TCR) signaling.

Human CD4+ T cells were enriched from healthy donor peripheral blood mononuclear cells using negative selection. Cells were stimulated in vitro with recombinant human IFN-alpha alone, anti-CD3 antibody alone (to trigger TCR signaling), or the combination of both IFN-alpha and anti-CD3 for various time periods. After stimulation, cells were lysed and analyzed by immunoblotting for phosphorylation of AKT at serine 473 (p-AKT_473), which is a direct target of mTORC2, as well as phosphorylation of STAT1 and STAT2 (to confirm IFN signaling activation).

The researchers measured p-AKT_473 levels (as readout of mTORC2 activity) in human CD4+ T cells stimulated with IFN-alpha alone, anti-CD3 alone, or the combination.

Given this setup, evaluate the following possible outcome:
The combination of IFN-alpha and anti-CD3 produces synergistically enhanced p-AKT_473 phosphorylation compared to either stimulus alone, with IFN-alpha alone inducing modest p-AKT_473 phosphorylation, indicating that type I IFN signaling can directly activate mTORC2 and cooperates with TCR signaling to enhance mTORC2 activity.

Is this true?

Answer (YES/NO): YES